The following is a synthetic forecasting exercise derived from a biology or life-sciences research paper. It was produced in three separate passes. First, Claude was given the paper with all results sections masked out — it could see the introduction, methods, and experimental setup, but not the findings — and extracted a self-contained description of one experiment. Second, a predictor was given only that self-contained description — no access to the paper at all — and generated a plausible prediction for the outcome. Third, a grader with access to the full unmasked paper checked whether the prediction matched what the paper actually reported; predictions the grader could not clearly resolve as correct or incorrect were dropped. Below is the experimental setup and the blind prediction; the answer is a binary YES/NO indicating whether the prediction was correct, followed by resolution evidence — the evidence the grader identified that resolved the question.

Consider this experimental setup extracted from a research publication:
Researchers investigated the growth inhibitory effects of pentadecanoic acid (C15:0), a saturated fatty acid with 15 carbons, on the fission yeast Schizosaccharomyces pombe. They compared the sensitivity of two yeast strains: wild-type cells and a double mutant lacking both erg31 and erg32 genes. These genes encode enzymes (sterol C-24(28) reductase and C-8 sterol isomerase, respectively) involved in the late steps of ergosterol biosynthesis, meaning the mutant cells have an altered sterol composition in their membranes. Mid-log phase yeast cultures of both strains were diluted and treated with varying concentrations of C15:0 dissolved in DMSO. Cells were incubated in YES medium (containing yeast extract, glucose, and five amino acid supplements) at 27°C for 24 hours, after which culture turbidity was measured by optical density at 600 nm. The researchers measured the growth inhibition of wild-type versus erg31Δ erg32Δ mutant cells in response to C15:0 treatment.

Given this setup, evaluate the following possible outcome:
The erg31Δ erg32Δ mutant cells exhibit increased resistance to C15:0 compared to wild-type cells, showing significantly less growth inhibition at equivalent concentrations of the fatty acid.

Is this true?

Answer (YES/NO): YES